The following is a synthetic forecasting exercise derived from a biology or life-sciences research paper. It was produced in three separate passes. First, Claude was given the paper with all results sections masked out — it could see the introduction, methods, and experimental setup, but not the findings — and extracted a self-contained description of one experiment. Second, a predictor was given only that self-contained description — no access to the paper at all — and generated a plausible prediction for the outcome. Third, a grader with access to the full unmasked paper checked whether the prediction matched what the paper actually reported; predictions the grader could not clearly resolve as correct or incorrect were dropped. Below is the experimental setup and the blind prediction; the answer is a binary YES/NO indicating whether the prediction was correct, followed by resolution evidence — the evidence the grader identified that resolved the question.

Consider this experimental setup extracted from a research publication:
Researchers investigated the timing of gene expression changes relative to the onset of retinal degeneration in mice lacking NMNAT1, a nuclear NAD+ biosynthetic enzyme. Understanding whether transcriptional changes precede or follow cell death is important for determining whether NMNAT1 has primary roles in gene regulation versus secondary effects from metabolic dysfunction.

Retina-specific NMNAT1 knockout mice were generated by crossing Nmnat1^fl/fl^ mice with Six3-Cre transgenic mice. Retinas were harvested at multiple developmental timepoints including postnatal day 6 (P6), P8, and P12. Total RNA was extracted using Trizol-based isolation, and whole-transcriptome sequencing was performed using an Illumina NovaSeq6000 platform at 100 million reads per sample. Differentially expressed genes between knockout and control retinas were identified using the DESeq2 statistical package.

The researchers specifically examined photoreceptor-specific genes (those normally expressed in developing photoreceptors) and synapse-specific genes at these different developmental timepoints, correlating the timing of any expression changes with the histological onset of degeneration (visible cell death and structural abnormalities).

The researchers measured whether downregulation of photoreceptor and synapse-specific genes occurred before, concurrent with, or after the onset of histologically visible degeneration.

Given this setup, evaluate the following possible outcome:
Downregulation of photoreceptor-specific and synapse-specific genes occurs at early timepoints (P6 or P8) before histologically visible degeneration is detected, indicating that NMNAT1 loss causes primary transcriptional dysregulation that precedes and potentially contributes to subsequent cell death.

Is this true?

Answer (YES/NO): YES